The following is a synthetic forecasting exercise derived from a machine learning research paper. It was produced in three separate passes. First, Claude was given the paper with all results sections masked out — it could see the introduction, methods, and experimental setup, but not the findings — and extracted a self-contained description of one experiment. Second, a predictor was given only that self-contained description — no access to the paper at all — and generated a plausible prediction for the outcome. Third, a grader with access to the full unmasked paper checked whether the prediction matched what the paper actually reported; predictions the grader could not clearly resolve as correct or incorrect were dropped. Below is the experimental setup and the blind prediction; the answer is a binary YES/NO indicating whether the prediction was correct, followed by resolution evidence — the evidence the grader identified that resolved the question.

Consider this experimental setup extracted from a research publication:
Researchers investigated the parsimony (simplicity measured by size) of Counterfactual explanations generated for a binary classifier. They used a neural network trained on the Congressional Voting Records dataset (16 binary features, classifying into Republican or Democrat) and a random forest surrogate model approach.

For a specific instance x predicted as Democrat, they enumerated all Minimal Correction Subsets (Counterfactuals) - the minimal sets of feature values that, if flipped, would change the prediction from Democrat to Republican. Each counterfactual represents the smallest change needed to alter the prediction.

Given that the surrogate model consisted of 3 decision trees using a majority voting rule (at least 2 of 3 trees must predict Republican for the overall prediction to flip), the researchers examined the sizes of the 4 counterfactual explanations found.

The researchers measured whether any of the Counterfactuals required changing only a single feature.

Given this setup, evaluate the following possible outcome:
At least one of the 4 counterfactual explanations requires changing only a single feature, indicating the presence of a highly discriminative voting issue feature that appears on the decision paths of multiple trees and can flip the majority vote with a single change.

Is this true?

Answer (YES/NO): NO